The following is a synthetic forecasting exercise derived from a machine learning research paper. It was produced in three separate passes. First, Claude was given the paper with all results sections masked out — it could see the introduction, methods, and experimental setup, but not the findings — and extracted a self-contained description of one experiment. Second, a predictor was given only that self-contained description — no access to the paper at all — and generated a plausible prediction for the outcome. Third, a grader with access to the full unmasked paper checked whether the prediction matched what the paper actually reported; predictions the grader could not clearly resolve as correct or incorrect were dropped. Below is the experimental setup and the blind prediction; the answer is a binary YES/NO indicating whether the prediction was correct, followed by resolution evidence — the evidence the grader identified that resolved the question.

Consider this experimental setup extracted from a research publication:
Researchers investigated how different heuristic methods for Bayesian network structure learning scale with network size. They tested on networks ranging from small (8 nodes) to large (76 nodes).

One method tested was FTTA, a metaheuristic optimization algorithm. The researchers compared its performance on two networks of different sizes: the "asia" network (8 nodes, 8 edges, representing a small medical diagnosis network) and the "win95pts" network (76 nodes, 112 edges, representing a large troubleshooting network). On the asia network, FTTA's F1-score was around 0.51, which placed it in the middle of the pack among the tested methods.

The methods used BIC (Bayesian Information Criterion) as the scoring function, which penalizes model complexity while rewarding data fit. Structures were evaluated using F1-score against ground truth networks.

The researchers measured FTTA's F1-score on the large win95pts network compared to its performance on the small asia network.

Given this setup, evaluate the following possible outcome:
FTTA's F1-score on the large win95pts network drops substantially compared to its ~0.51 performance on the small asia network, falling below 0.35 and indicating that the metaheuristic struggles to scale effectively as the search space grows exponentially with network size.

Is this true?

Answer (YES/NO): YES